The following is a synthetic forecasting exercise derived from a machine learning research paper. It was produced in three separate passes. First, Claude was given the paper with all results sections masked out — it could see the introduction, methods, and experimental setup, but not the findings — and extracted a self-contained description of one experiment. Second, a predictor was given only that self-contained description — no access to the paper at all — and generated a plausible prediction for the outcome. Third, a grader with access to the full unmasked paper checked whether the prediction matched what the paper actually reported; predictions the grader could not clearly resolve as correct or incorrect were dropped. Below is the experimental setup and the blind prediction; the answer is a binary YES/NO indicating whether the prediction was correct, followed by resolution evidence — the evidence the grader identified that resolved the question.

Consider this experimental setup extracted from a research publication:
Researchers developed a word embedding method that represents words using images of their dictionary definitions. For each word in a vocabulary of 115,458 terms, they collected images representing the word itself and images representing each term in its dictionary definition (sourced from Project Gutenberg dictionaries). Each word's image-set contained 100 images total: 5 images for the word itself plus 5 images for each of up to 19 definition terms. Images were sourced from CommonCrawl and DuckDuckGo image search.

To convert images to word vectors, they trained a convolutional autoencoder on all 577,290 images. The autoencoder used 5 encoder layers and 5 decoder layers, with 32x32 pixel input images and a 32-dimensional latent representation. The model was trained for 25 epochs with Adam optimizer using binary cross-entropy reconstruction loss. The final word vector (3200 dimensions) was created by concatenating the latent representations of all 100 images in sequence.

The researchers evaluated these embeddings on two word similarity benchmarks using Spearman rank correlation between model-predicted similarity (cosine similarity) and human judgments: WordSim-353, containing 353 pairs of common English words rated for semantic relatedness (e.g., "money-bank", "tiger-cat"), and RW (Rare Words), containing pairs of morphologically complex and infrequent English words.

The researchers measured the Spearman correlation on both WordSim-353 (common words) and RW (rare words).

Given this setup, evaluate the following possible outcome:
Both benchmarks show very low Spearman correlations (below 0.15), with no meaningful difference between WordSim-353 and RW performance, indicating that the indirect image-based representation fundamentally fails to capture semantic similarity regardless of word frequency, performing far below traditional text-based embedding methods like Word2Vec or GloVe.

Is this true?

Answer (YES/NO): NO